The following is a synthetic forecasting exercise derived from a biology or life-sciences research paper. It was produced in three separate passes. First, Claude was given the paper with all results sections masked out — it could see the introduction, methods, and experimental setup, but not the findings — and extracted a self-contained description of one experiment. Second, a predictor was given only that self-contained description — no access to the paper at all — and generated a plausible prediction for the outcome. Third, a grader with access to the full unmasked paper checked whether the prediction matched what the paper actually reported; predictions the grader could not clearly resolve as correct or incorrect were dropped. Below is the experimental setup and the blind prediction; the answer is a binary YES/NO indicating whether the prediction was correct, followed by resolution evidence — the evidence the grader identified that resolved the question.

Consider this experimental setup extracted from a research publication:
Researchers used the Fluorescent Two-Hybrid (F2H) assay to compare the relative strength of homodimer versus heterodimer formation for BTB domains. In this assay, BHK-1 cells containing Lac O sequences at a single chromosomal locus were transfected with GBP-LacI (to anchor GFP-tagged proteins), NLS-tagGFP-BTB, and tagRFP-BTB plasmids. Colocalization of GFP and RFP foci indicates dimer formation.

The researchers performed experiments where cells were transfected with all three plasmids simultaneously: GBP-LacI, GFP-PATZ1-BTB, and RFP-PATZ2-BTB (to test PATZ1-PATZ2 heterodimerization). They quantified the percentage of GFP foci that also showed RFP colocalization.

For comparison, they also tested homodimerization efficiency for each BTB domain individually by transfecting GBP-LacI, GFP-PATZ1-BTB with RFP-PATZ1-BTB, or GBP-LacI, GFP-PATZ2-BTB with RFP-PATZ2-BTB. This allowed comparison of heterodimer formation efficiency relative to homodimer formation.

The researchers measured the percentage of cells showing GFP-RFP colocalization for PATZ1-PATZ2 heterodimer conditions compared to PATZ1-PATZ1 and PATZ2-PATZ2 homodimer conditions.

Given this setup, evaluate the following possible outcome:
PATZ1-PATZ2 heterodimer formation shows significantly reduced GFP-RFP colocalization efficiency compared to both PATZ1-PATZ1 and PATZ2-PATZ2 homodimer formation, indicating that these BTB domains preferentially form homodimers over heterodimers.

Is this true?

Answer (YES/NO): NO